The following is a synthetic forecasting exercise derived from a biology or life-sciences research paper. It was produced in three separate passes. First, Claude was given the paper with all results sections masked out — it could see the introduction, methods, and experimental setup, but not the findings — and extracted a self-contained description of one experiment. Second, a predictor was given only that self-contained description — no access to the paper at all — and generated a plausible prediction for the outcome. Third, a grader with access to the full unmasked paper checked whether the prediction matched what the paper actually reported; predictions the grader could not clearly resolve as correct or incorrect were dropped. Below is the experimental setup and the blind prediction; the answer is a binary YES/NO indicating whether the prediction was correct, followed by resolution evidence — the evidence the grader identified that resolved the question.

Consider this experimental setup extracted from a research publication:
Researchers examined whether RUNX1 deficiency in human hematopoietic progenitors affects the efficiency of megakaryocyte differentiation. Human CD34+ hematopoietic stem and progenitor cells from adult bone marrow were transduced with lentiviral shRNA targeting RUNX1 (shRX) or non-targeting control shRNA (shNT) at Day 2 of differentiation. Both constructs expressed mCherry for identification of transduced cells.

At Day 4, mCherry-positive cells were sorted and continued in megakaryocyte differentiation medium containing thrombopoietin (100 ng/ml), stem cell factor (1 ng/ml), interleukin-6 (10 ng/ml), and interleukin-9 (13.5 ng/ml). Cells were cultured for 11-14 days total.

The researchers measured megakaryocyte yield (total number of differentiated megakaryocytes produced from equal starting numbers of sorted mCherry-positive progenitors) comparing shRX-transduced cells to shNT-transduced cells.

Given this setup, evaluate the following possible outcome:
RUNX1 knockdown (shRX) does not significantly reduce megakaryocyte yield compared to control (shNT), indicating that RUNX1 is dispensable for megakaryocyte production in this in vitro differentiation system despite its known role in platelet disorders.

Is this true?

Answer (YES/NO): NO